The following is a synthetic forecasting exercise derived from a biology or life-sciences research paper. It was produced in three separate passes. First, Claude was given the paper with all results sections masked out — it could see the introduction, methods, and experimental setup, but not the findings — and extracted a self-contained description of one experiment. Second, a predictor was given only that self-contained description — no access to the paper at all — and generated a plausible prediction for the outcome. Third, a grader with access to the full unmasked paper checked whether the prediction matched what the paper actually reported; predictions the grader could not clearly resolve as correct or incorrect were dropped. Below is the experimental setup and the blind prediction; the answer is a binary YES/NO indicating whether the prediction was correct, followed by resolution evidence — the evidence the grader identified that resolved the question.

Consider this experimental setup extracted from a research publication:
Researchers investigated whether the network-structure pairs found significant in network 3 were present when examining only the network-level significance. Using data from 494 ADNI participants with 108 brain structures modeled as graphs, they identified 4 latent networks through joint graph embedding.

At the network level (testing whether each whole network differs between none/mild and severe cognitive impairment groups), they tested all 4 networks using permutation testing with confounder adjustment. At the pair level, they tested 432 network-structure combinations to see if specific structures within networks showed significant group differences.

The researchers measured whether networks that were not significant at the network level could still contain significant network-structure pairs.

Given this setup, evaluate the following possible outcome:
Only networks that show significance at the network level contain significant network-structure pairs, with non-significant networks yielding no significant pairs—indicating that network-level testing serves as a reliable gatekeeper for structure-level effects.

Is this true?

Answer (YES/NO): NO